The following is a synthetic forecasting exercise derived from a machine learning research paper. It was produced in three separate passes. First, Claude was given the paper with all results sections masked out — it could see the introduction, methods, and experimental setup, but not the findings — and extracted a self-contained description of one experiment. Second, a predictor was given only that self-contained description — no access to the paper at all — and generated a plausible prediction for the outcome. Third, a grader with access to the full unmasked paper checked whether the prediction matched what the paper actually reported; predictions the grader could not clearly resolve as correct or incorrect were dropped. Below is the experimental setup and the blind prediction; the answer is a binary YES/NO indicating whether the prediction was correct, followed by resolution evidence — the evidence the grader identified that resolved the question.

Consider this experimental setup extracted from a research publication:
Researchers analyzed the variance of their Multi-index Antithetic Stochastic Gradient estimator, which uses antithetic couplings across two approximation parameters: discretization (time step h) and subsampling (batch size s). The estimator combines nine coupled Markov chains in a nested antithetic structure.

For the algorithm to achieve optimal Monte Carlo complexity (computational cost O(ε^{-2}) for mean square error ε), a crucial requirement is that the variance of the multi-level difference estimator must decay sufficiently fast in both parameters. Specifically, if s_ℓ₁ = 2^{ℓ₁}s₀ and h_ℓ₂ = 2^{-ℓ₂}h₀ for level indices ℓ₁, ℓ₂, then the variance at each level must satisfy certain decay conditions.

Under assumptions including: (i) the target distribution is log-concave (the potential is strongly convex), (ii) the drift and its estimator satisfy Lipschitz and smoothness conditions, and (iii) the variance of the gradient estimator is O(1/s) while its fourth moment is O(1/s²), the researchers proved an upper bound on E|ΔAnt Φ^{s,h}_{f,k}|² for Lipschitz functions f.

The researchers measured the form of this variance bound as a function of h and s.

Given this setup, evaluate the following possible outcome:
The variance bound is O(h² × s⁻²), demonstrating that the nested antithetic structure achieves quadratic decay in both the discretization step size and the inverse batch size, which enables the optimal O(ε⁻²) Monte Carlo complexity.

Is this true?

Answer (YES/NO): YES